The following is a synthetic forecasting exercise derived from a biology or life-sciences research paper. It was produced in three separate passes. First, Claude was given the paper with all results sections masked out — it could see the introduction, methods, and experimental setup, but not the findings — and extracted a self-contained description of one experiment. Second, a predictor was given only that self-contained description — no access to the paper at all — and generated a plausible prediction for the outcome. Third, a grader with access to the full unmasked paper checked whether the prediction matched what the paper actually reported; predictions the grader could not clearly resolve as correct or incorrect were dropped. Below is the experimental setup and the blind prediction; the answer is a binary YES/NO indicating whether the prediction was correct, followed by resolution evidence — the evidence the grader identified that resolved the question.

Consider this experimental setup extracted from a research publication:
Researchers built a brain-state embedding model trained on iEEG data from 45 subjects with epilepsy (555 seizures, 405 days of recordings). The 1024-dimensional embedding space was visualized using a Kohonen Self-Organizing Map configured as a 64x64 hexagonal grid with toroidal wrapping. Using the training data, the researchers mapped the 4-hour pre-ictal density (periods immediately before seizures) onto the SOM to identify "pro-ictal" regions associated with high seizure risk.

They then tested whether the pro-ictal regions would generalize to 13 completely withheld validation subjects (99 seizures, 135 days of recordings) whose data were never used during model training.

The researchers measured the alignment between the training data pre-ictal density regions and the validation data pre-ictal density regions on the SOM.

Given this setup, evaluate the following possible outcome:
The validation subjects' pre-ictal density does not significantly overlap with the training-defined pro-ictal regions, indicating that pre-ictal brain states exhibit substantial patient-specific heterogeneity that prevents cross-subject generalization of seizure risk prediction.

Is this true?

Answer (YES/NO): NO